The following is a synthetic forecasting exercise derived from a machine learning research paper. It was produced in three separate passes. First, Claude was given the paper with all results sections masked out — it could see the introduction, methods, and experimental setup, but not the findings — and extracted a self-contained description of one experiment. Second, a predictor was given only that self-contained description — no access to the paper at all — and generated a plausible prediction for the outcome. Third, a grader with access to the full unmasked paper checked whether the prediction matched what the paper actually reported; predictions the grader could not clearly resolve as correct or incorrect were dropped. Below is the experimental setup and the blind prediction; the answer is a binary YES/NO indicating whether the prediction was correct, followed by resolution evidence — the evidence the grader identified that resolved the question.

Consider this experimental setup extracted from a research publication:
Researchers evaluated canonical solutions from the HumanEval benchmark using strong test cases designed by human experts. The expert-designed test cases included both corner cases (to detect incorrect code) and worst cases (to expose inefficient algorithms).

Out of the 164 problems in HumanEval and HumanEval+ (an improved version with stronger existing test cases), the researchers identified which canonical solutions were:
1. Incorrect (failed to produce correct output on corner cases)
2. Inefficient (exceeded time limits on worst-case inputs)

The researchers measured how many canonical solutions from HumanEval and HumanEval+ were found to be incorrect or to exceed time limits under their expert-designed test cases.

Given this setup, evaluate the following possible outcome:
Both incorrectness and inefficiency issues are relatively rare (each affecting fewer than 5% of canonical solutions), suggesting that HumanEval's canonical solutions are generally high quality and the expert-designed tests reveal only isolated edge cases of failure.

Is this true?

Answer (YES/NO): NO